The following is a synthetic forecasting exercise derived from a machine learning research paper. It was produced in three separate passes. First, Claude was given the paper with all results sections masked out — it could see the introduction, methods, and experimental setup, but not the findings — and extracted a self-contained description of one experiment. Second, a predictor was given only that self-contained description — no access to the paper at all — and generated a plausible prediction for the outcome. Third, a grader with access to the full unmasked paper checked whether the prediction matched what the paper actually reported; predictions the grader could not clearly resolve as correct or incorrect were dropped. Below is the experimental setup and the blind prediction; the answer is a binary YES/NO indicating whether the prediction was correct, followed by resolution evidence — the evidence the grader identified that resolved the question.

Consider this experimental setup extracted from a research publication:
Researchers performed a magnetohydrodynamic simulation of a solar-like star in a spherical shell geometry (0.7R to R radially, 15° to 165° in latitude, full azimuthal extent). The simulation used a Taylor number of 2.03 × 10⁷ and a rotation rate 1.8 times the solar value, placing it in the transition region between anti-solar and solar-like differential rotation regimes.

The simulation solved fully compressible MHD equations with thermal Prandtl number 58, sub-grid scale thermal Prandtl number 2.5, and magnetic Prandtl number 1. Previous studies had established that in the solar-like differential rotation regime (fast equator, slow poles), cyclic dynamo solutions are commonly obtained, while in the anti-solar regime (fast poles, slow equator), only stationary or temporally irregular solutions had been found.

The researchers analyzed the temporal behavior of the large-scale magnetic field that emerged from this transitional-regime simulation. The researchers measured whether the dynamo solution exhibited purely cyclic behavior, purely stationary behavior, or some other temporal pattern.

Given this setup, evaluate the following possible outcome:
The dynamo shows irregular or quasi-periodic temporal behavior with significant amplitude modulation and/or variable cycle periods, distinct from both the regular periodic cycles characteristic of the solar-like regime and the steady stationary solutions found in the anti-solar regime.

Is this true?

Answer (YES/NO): NO